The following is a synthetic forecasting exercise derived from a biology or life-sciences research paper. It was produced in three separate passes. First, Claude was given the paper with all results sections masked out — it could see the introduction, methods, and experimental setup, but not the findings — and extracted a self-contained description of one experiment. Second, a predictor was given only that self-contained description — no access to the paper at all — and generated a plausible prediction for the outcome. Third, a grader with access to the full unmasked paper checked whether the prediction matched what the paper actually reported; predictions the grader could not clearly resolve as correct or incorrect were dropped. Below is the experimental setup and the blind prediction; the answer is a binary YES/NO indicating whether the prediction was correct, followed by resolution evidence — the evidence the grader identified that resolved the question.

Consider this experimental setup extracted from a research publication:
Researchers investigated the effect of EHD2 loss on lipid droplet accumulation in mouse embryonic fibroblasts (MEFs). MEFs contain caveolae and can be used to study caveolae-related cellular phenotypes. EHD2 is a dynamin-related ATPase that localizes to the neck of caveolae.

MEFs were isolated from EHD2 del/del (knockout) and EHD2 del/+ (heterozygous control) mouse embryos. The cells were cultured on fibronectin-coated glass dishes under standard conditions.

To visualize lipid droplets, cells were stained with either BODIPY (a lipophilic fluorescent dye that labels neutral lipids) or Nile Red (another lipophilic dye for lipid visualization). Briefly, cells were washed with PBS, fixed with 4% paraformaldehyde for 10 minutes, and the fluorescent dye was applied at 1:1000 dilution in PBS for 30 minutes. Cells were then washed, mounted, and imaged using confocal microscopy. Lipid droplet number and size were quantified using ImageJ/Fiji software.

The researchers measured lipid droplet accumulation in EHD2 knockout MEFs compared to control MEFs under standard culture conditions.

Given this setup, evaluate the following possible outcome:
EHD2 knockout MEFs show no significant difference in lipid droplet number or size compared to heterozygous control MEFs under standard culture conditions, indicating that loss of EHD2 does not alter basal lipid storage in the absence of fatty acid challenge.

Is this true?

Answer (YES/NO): NO